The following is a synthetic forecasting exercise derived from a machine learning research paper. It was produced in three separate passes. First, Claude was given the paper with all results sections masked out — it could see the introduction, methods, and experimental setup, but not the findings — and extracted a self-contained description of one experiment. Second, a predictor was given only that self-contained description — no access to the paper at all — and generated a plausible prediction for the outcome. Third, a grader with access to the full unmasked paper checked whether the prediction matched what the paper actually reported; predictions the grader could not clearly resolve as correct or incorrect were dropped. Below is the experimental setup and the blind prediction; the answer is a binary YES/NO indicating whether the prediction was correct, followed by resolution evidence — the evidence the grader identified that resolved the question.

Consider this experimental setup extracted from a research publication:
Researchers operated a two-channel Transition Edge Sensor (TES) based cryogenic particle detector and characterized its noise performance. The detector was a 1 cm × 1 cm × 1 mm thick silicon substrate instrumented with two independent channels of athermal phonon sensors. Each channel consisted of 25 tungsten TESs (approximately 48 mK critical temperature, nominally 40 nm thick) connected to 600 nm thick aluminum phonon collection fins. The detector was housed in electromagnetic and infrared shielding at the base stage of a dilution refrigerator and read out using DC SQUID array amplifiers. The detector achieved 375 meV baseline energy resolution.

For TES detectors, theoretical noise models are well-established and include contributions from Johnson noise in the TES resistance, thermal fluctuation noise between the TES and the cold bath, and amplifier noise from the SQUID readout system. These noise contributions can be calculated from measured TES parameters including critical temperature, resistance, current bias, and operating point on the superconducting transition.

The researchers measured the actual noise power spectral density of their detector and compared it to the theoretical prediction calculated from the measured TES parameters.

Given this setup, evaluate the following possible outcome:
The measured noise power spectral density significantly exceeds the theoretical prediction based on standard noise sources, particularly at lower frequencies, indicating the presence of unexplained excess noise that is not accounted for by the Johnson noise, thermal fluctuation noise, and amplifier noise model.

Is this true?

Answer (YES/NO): YES